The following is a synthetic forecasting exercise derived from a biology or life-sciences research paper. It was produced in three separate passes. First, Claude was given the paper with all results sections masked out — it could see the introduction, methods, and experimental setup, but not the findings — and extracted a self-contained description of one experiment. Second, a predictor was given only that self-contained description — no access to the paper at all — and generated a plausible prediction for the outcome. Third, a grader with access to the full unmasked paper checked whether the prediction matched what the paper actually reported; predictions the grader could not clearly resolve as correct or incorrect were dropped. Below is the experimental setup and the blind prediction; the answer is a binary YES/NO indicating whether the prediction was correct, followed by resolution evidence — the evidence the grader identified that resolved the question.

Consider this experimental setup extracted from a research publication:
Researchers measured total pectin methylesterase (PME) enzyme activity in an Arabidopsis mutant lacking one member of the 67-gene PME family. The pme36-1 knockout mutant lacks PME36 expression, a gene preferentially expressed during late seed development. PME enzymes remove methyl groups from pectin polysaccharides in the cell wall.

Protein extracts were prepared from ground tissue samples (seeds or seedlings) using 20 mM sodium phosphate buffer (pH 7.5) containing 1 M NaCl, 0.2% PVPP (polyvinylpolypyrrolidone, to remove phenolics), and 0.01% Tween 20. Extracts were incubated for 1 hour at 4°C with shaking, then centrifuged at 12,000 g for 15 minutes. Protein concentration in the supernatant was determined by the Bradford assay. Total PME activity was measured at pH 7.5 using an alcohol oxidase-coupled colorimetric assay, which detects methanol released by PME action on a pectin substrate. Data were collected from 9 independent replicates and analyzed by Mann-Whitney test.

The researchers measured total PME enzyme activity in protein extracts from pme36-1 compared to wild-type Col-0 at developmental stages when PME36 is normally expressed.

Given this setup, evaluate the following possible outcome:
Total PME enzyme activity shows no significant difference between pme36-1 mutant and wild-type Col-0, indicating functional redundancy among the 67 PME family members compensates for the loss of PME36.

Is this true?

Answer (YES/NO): NO